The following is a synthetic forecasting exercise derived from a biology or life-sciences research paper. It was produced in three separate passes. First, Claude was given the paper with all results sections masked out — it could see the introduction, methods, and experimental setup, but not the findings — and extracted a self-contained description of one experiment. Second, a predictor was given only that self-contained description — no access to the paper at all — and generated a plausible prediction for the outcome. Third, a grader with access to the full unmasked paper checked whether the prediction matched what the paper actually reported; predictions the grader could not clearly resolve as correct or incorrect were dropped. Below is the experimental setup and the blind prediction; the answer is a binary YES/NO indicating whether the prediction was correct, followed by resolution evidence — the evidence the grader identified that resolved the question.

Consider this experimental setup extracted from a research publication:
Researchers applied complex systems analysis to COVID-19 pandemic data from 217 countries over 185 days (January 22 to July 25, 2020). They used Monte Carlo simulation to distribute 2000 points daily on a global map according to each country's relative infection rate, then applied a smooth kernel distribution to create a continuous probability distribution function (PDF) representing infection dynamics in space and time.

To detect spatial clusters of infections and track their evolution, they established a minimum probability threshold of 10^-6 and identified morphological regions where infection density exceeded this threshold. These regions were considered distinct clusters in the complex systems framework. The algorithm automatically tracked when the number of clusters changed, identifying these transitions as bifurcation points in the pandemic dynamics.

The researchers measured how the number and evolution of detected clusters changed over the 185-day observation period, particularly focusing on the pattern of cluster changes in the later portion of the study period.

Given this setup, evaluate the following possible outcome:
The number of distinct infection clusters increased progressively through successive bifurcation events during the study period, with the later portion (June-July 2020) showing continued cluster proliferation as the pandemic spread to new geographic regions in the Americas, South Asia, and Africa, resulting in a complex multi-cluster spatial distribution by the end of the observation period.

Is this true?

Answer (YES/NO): NO